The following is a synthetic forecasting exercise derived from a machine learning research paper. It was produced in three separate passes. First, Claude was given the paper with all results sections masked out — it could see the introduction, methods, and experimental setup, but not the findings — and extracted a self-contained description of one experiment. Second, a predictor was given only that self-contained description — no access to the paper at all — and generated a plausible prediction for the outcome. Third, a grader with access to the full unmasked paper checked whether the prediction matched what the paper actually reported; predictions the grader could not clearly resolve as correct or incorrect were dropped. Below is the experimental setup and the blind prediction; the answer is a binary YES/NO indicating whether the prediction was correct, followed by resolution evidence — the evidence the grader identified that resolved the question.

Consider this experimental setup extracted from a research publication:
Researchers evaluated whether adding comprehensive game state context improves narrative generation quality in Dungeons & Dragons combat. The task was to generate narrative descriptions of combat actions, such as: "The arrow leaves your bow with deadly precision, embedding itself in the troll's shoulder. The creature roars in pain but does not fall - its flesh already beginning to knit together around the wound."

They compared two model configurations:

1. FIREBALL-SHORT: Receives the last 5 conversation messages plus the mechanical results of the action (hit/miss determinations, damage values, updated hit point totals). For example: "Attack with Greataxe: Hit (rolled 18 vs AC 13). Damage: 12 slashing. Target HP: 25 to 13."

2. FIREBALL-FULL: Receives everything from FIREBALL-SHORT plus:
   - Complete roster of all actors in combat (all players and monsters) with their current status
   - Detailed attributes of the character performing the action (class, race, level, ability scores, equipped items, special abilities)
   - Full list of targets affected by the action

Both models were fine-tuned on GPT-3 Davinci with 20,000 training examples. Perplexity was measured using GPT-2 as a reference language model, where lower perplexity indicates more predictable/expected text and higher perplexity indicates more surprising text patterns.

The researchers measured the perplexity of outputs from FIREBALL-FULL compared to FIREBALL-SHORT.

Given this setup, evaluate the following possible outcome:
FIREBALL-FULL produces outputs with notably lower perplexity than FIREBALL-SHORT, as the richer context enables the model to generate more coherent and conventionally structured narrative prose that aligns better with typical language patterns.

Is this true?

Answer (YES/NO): NO